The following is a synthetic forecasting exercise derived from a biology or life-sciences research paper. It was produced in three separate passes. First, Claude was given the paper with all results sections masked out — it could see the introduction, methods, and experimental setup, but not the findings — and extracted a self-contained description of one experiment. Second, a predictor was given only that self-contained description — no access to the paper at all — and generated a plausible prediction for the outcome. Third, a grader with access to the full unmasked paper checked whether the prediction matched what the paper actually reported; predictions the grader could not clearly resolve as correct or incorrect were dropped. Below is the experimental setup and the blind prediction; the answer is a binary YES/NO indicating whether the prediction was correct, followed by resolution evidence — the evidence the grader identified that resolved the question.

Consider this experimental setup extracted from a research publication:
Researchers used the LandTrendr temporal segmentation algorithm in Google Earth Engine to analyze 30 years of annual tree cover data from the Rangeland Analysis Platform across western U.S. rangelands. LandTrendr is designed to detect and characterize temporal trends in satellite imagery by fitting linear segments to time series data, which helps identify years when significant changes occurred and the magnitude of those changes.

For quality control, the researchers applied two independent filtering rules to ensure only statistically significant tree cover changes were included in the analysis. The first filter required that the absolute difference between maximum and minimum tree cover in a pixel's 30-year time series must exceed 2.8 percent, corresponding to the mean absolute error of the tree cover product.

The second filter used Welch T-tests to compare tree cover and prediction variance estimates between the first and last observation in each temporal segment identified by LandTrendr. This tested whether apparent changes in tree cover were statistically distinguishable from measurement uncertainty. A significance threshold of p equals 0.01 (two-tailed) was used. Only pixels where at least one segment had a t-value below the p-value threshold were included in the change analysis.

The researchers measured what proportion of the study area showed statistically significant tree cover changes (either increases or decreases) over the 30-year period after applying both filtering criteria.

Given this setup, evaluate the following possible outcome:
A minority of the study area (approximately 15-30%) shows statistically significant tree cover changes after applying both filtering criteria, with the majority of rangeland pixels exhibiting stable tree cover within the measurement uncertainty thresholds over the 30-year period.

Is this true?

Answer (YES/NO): YES